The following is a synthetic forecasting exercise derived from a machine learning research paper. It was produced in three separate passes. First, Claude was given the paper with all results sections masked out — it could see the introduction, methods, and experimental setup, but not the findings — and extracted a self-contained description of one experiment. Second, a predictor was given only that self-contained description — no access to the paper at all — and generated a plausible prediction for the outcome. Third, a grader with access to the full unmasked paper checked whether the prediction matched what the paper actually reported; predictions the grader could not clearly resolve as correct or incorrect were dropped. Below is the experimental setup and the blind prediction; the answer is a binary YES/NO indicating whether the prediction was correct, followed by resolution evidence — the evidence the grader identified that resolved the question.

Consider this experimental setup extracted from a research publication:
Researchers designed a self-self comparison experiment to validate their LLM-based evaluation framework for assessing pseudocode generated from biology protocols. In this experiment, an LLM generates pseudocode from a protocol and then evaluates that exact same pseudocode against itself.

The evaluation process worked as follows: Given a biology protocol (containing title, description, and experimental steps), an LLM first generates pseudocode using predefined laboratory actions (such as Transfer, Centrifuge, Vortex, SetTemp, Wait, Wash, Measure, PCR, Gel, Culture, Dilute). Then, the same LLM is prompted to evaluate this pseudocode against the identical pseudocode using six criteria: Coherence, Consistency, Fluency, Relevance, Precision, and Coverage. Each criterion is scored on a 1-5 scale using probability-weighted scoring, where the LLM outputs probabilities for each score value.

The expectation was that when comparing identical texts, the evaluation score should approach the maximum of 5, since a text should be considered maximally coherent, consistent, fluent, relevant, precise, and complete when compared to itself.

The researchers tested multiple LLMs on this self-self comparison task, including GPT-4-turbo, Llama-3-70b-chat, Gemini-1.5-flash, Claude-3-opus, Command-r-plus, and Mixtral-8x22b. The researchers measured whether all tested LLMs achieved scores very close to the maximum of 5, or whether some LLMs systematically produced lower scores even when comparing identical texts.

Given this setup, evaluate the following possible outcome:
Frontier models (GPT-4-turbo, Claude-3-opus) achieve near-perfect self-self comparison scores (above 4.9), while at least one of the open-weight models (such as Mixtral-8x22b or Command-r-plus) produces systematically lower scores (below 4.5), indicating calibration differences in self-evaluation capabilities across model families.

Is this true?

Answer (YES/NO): NO